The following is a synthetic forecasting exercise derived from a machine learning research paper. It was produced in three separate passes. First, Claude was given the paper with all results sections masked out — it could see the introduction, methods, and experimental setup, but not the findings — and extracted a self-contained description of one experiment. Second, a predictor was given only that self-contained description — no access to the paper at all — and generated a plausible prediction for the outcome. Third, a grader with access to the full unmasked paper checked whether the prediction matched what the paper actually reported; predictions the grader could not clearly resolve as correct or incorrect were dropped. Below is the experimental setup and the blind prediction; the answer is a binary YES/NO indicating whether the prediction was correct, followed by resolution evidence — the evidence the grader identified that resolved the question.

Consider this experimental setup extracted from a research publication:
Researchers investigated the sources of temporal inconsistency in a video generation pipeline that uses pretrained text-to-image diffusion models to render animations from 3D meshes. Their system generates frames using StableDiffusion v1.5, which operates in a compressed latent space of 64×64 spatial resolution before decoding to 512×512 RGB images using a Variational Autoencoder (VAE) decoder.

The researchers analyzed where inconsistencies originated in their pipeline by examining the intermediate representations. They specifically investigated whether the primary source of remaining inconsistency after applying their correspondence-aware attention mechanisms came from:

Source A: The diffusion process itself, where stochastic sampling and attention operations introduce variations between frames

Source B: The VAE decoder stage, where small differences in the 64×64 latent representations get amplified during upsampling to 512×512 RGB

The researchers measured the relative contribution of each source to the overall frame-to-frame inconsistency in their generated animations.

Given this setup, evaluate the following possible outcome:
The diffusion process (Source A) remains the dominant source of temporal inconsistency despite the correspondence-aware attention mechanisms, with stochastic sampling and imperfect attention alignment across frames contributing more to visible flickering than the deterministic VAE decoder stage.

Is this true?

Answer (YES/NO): NO